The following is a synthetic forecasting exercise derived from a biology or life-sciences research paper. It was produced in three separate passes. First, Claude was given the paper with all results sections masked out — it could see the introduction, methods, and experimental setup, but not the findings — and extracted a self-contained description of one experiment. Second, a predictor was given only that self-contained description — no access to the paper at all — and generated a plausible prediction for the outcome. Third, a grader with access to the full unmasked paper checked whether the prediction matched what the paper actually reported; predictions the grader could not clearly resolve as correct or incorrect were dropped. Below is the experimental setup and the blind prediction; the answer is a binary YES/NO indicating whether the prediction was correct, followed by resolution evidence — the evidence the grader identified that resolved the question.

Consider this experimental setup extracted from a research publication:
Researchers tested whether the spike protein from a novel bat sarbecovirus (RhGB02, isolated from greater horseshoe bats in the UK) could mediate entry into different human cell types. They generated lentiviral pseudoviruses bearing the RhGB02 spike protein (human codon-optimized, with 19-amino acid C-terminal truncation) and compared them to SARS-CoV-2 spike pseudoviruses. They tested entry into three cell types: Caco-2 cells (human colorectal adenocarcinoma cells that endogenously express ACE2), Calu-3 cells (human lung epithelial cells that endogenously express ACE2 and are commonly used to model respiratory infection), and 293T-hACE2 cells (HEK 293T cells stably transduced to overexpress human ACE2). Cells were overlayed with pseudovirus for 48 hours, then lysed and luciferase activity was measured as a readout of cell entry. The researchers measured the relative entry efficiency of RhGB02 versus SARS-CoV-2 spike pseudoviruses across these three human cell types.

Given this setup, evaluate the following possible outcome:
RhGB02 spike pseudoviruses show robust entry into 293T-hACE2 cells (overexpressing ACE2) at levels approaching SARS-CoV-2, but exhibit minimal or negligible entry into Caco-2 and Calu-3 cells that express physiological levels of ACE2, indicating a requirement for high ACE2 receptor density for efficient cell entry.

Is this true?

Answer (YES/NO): NO